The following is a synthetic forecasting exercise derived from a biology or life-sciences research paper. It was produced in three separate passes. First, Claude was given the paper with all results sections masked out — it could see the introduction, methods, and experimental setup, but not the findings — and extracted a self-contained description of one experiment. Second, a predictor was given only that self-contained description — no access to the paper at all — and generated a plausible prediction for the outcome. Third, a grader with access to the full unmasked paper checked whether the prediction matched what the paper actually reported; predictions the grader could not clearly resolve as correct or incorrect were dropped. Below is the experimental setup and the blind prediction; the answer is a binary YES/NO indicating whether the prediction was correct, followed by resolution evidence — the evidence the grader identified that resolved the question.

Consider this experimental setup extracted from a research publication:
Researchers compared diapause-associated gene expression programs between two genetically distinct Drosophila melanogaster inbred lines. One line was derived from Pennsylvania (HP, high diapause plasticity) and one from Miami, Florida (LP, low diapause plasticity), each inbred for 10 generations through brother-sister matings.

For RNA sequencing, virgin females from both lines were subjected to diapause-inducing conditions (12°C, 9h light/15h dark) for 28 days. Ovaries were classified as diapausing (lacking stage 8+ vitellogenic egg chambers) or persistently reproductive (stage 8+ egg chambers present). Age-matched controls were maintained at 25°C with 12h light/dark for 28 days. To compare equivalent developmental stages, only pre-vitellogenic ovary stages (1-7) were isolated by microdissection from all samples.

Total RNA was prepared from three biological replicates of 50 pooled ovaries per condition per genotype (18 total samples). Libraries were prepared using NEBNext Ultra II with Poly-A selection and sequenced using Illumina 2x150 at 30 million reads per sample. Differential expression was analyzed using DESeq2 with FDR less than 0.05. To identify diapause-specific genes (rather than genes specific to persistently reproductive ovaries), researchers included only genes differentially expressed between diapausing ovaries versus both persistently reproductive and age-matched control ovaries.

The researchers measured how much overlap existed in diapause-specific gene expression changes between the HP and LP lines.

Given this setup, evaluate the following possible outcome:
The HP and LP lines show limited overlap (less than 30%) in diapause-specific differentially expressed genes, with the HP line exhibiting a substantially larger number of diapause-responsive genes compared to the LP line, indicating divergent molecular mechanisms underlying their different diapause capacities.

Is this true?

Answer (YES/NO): NO